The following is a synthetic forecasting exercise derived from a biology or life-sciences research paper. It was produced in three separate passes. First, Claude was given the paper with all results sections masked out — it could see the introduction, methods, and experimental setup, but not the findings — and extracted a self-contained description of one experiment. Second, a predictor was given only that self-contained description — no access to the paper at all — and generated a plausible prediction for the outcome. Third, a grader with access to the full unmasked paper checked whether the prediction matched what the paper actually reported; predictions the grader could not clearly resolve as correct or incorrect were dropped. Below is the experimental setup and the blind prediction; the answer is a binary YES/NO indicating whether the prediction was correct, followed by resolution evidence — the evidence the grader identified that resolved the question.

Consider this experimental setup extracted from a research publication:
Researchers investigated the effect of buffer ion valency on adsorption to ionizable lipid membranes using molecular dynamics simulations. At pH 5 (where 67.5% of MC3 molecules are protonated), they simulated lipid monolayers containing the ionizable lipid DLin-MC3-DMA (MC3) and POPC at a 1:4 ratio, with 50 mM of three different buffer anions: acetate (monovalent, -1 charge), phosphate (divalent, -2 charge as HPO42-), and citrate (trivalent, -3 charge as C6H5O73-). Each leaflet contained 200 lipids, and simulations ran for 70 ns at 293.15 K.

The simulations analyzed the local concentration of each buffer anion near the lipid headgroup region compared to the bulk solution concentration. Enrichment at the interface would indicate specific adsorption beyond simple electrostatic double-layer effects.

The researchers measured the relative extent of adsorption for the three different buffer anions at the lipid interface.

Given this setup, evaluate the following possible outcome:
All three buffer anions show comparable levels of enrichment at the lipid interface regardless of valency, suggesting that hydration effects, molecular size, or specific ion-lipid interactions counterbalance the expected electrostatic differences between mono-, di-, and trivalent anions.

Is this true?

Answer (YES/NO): NO